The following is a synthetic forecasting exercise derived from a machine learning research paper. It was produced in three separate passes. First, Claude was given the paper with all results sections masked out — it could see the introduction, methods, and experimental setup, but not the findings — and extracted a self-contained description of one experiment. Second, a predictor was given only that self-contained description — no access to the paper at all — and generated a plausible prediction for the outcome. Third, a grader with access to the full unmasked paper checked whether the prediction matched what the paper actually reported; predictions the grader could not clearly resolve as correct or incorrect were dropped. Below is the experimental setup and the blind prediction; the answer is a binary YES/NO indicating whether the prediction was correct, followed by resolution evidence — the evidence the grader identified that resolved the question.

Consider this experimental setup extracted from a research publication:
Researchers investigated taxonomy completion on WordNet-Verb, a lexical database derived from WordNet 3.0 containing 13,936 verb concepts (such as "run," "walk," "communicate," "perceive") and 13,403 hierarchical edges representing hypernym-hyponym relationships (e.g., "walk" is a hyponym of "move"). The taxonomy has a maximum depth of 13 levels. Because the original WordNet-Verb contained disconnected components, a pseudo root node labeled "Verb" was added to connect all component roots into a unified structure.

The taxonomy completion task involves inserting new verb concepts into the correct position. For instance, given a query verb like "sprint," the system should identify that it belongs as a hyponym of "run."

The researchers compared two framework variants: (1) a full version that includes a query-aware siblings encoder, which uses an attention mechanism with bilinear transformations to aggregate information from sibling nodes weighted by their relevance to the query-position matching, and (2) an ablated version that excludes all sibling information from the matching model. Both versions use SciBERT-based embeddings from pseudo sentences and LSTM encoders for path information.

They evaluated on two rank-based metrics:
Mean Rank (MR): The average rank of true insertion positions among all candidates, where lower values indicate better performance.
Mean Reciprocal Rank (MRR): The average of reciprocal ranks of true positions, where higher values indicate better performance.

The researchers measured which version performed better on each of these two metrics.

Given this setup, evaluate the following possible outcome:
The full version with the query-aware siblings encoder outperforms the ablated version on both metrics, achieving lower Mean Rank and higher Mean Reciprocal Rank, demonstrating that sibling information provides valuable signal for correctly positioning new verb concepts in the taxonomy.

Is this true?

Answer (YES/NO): NO